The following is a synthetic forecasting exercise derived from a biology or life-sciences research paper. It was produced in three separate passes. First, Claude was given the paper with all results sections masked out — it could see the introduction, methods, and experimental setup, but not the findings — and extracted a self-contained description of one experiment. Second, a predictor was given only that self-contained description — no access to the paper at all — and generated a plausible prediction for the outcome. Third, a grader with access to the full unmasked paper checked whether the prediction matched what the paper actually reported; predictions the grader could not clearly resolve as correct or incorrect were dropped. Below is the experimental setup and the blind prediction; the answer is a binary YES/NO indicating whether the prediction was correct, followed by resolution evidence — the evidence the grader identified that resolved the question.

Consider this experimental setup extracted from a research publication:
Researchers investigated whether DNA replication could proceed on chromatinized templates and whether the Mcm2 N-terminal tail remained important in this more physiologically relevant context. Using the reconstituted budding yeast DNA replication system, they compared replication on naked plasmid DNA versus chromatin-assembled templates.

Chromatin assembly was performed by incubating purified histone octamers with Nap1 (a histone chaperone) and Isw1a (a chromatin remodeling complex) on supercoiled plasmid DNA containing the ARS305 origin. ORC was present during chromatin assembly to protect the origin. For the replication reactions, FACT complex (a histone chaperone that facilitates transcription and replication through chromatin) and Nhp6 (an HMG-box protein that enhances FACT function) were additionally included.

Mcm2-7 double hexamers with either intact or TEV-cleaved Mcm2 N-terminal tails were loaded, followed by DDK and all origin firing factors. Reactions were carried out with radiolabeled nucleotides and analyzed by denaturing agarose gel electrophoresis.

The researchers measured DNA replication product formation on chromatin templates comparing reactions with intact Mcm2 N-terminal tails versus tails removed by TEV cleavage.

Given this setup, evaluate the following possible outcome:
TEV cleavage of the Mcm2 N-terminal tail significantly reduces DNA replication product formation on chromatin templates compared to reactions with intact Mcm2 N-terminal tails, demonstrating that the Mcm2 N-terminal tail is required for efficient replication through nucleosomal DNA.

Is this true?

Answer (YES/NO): NO